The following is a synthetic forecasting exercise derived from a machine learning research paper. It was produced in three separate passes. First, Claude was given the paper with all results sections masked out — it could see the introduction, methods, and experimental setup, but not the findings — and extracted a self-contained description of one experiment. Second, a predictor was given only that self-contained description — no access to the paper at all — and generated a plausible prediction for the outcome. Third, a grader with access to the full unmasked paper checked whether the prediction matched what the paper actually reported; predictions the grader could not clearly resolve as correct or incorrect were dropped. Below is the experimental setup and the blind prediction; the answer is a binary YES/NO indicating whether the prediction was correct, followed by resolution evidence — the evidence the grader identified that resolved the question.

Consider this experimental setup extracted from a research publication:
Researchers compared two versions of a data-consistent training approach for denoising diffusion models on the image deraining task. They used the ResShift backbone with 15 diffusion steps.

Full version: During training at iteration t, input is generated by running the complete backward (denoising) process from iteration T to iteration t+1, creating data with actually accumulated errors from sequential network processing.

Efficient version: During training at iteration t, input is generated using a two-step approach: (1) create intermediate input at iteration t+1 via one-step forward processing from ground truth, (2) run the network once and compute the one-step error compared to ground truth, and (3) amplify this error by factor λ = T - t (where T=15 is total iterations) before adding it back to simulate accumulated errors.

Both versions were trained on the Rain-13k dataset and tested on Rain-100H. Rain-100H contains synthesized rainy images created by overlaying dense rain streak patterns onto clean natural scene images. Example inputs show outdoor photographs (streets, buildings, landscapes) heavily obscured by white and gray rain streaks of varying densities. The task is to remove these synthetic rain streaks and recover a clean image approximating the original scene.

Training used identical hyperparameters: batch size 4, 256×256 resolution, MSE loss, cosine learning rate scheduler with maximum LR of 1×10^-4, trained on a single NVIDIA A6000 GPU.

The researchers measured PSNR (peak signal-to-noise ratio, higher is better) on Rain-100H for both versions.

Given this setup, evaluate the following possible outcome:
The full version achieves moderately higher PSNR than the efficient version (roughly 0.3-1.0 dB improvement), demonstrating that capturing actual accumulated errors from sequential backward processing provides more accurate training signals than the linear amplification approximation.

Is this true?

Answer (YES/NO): NO